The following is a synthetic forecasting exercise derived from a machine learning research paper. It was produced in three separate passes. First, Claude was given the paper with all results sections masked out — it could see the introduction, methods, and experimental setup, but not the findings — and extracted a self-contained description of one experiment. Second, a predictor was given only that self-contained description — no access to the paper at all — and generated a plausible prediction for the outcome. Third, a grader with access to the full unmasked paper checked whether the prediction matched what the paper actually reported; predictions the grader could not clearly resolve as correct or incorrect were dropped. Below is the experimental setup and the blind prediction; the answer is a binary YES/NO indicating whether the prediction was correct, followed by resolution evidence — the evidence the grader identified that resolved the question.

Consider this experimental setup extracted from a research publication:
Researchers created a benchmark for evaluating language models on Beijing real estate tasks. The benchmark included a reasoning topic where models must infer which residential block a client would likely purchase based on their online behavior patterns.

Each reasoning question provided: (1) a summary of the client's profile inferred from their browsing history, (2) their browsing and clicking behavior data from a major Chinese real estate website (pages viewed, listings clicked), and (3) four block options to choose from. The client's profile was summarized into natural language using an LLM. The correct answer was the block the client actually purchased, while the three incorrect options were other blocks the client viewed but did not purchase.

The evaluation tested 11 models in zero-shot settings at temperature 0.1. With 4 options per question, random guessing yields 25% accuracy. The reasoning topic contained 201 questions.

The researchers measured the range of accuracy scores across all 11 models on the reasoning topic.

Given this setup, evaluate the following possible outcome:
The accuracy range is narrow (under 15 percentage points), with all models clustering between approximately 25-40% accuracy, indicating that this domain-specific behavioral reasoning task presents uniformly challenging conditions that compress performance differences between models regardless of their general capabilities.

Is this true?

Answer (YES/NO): NO